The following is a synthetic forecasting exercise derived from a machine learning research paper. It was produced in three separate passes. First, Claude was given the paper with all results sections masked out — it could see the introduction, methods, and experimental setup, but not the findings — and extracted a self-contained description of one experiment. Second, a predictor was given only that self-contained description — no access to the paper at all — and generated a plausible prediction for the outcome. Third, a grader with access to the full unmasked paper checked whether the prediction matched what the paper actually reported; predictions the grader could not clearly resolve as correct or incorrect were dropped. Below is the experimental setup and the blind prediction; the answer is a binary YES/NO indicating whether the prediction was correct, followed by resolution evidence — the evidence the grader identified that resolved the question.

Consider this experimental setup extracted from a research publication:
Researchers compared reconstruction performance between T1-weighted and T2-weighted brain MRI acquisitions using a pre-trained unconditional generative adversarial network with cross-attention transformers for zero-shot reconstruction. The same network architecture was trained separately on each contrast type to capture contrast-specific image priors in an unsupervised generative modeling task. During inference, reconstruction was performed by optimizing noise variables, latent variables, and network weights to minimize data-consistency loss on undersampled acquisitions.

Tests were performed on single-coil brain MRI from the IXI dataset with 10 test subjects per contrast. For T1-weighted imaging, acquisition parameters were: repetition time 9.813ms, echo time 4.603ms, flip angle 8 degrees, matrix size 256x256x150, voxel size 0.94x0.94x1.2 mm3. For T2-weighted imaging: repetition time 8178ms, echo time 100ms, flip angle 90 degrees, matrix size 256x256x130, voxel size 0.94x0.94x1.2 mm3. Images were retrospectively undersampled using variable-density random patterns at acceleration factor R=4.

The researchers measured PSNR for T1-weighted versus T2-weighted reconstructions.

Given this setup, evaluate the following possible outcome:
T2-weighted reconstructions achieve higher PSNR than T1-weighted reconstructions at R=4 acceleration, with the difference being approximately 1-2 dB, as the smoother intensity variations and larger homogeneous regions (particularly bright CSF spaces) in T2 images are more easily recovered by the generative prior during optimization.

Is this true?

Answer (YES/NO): YES